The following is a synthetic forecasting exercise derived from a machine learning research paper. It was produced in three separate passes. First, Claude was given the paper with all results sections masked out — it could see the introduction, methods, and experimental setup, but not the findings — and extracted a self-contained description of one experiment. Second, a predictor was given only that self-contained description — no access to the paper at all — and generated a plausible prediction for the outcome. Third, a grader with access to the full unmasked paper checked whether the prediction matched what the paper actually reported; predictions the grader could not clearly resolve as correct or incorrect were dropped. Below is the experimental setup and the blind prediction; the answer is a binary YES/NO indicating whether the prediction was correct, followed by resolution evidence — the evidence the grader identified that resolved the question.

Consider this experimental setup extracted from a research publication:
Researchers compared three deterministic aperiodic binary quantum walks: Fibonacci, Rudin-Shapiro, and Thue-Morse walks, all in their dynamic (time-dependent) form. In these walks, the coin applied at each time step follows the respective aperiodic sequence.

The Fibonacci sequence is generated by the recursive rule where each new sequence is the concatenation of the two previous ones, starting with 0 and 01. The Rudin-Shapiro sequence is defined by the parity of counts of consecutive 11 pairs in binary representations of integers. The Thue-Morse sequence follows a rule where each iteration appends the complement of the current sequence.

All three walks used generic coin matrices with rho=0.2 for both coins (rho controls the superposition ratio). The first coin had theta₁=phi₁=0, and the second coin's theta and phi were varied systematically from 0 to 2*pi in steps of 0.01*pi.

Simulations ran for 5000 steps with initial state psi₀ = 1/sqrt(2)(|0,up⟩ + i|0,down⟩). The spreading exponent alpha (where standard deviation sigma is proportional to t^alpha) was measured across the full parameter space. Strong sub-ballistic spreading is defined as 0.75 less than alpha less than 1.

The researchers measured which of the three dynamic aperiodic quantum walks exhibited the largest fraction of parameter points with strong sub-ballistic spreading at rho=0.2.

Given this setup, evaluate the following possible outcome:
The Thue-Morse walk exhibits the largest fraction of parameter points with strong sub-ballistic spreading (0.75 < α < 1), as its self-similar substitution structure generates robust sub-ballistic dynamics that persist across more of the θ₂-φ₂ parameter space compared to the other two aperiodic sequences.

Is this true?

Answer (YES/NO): YES